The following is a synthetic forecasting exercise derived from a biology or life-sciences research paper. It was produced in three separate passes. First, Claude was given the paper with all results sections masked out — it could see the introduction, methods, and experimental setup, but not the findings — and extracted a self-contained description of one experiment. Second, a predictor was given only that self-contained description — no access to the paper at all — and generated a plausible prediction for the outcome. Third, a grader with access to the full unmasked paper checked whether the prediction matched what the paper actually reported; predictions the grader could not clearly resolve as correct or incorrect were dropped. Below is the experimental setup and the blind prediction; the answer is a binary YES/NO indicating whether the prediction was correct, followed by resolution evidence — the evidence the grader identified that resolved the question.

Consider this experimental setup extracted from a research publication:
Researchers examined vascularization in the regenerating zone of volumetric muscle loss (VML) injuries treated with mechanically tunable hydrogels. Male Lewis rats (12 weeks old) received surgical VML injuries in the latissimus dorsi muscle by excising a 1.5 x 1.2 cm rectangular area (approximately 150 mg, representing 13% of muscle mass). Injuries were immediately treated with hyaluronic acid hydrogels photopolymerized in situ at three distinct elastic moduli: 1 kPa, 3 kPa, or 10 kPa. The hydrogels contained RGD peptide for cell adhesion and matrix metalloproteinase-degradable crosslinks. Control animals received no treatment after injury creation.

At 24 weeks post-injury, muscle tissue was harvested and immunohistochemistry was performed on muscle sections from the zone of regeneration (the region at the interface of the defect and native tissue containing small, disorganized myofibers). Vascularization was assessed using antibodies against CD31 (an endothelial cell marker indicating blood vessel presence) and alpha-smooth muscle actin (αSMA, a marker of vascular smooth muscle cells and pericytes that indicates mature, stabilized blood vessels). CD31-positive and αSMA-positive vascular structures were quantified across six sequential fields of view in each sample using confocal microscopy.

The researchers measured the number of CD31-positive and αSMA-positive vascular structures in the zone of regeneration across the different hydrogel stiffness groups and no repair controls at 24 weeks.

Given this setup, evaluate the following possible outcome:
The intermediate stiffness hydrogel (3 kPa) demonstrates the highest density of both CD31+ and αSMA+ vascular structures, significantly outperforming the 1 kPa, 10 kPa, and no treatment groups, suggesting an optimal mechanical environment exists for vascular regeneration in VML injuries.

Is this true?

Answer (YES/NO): NO